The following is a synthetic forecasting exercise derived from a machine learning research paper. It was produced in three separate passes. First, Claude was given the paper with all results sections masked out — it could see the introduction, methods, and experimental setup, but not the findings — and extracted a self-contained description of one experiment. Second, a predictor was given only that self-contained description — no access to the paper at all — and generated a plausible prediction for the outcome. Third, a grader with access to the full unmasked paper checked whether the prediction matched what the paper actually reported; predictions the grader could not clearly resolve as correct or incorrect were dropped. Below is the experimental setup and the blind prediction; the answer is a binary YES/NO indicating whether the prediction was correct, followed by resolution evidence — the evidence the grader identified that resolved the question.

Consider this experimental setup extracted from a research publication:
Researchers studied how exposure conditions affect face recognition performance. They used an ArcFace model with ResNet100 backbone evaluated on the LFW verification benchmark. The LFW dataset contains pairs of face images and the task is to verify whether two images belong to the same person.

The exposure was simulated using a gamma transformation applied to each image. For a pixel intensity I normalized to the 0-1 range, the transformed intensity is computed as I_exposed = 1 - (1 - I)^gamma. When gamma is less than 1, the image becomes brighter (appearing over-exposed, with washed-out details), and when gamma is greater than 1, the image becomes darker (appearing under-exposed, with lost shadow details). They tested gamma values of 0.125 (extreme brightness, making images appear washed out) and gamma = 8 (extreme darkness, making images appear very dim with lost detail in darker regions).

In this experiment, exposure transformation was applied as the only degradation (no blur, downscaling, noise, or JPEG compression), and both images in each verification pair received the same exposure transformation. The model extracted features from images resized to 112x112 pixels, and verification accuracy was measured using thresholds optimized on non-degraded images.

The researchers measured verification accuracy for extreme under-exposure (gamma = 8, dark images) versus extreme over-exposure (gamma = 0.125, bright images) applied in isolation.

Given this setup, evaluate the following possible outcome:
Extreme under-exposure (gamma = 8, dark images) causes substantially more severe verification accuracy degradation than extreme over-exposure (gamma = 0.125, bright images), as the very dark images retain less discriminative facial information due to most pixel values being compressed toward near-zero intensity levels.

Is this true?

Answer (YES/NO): NO